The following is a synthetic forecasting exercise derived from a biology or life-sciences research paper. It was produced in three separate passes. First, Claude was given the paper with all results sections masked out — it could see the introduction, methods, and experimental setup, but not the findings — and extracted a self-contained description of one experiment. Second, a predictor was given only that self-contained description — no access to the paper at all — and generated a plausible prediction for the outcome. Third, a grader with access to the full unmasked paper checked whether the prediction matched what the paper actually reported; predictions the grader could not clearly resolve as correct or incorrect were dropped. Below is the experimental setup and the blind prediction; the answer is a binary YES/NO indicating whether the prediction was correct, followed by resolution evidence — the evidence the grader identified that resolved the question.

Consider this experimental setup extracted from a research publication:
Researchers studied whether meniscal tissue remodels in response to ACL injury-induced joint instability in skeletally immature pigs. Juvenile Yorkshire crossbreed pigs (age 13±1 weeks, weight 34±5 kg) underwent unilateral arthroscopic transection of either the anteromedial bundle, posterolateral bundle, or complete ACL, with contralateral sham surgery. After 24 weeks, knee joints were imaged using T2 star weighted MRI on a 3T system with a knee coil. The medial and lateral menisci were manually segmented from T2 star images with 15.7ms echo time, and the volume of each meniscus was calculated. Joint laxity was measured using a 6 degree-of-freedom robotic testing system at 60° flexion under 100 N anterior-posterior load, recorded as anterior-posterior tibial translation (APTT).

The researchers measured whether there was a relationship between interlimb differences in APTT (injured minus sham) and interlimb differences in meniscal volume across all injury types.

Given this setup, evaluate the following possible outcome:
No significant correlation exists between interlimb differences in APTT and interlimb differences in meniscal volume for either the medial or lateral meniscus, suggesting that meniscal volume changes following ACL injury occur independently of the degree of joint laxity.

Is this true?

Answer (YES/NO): NO